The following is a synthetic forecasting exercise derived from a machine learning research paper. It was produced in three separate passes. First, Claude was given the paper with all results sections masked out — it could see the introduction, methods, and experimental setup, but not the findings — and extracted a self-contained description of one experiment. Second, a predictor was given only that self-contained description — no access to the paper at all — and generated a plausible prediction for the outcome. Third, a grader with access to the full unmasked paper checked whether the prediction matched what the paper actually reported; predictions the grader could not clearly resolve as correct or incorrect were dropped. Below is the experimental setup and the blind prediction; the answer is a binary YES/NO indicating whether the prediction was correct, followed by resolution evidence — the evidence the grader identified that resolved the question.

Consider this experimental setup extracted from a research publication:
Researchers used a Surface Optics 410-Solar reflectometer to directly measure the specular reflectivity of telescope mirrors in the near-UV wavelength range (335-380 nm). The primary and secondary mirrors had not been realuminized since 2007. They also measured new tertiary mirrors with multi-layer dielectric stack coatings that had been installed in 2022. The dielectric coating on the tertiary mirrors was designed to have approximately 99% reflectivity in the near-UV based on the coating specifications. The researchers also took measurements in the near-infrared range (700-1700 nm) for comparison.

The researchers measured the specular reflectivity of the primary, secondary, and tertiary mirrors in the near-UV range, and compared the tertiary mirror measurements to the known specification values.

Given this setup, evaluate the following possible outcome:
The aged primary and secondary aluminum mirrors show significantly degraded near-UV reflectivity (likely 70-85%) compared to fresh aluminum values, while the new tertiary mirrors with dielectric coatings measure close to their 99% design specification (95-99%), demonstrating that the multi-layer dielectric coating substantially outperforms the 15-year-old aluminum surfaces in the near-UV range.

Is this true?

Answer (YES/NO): NO